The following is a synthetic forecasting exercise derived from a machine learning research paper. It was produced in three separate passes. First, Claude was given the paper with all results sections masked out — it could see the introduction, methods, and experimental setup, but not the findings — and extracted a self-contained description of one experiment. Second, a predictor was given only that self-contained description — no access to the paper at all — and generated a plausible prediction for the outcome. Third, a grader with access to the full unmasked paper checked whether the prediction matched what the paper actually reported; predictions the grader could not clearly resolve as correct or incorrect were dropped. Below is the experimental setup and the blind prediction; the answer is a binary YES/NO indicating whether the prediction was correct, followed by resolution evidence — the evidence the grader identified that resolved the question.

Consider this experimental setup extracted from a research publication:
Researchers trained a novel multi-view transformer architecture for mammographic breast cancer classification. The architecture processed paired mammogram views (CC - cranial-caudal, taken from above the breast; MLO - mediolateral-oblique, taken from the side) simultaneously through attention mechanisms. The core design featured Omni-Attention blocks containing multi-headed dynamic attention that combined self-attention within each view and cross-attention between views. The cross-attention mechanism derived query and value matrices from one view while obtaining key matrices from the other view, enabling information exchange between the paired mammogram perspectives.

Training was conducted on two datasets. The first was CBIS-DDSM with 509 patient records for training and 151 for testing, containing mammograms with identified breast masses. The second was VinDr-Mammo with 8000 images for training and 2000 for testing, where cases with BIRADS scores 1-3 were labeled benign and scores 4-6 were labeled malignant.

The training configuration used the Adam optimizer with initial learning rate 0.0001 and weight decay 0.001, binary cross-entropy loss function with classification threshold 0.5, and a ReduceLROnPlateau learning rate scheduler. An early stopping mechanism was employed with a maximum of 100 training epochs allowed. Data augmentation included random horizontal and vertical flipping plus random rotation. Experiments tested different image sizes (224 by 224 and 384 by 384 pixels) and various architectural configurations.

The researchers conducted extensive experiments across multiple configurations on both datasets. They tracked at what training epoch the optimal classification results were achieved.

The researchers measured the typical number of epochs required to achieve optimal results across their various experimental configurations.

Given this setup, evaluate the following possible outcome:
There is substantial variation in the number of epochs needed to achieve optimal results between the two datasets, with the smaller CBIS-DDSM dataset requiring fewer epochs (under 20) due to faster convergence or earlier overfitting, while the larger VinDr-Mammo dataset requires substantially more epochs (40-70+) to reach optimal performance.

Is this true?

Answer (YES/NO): NO